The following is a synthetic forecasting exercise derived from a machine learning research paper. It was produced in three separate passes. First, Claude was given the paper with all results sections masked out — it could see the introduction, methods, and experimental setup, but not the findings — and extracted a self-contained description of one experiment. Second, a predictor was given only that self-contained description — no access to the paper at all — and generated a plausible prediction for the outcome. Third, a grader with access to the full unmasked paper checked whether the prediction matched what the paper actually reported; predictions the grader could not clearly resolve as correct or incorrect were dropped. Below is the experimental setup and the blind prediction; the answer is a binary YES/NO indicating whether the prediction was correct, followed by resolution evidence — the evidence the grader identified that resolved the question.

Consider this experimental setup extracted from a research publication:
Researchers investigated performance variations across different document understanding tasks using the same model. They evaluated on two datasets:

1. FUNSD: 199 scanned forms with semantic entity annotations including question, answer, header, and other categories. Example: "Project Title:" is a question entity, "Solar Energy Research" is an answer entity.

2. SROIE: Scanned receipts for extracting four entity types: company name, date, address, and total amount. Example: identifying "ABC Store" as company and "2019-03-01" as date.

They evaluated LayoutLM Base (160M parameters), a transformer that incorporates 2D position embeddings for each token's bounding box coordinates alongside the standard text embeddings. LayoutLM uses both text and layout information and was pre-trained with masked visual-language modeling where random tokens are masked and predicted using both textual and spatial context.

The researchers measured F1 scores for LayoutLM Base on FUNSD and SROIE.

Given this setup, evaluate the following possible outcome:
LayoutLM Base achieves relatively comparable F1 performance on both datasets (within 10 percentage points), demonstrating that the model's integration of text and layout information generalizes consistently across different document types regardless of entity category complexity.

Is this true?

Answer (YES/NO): NO